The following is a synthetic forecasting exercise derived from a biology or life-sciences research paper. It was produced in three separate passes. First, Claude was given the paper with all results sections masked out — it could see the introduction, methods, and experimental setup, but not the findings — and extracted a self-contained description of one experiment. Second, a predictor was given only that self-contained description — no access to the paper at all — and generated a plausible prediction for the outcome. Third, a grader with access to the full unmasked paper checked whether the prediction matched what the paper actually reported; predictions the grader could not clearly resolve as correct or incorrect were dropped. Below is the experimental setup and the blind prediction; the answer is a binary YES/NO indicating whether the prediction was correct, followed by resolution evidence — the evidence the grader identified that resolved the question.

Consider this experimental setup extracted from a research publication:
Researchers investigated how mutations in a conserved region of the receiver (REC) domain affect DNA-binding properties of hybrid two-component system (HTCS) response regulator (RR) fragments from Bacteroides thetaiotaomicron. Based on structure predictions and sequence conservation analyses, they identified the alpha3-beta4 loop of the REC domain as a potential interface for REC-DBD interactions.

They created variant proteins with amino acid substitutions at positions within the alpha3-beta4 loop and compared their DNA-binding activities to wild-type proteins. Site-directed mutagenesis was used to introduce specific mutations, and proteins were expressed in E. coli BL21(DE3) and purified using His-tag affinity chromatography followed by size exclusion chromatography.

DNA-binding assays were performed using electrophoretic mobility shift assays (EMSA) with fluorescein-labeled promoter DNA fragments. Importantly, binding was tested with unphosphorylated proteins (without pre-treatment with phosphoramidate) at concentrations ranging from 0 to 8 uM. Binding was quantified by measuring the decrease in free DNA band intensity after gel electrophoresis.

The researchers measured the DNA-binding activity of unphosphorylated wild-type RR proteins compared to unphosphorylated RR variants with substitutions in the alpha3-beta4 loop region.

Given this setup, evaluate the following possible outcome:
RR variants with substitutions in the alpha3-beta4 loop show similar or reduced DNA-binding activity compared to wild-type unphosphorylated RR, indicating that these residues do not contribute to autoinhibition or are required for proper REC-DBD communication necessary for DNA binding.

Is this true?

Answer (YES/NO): NO